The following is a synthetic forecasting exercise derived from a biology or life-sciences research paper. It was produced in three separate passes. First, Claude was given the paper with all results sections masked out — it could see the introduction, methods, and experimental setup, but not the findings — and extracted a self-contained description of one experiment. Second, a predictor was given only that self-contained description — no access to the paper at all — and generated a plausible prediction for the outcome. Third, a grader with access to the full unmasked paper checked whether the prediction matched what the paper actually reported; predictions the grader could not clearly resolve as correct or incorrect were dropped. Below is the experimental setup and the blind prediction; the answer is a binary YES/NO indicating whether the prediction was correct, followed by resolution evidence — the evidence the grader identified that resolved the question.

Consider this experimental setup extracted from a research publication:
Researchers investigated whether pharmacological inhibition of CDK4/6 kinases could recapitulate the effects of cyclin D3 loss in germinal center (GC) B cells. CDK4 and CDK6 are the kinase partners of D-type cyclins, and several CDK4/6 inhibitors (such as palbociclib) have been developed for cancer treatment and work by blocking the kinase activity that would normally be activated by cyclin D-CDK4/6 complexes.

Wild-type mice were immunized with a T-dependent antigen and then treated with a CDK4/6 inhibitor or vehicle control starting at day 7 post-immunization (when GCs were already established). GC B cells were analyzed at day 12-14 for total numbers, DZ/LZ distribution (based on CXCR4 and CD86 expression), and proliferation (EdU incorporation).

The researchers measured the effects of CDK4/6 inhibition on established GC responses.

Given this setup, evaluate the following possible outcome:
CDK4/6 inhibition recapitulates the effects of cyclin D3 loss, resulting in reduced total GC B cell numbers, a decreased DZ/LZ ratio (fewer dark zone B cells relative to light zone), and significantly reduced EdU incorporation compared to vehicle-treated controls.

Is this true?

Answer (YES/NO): NO